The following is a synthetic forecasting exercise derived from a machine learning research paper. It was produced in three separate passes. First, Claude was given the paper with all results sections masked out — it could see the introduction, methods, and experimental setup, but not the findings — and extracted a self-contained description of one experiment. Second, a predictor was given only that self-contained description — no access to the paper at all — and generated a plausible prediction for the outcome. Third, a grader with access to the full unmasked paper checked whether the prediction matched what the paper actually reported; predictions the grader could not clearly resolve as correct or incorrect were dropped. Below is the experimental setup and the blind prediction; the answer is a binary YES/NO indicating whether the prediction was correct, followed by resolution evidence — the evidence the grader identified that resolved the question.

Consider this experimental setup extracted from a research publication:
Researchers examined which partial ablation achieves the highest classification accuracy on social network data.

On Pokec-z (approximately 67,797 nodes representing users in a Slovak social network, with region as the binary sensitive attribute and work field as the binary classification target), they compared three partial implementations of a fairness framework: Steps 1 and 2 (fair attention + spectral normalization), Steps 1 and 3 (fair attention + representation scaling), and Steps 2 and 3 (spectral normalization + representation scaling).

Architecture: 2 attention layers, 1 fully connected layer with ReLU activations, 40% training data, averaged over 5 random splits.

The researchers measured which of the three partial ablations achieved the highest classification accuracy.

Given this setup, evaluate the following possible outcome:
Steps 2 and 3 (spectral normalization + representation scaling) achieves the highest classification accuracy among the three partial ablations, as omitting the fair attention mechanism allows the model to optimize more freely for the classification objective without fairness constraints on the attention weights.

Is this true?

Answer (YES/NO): YES